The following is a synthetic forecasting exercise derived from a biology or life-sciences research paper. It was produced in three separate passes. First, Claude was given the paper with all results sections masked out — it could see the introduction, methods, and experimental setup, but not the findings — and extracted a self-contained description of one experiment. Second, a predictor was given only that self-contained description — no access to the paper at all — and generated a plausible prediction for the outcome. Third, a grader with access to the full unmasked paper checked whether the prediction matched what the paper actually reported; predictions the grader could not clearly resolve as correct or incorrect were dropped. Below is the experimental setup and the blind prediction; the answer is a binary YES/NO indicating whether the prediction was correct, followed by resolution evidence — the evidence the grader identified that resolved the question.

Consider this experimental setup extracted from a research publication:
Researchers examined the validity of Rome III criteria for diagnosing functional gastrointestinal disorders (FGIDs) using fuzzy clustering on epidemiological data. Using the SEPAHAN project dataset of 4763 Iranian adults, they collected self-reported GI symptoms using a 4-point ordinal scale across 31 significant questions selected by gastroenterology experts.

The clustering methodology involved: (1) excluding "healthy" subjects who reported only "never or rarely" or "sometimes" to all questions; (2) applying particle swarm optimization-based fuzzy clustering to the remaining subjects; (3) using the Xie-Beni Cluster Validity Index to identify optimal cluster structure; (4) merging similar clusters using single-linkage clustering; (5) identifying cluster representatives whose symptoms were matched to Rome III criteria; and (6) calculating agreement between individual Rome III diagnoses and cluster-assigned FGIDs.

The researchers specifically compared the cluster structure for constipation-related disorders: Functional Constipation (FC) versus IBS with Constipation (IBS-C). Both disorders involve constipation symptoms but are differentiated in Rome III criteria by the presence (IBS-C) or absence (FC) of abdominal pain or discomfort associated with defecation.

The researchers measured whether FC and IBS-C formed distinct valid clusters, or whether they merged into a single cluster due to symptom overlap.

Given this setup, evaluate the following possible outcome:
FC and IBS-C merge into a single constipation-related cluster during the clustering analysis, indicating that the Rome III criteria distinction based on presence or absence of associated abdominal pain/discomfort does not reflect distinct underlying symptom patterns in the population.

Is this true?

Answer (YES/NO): NO